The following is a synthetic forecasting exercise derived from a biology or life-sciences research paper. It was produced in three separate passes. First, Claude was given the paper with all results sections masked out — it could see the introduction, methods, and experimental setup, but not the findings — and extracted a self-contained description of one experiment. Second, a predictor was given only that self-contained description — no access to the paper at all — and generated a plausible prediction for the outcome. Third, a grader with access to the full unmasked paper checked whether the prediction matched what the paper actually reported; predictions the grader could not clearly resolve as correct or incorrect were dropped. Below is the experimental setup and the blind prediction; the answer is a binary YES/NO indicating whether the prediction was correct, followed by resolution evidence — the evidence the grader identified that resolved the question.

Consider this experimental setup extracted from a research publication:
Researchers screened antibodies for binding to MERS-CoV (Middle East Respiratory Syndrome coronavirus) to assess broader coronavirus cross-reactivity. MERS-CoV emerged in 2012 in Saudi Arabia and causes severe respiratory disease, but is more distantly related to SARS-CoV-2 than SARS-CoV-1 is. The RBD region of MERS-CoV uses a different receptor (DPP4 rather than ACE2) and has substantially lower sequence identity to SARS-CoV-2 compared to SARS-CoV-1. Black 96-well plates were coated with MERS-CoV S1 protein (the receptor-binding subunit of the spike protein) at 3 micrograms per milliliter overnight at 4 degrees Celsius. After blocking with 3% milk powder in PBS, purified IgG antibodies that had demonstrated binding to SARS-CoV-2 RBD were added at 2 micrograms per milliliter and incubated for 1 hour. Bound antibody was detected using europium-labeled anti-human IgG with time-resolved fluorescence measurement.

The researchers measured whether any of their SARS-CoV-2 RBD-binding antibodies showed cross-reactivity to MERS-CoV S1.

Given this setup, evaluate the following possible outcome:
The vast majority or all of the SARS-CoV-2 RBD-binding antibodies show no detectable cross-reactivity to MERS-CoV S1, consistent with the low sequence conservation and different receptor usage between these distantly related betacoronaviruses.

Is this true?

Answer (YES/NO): YES